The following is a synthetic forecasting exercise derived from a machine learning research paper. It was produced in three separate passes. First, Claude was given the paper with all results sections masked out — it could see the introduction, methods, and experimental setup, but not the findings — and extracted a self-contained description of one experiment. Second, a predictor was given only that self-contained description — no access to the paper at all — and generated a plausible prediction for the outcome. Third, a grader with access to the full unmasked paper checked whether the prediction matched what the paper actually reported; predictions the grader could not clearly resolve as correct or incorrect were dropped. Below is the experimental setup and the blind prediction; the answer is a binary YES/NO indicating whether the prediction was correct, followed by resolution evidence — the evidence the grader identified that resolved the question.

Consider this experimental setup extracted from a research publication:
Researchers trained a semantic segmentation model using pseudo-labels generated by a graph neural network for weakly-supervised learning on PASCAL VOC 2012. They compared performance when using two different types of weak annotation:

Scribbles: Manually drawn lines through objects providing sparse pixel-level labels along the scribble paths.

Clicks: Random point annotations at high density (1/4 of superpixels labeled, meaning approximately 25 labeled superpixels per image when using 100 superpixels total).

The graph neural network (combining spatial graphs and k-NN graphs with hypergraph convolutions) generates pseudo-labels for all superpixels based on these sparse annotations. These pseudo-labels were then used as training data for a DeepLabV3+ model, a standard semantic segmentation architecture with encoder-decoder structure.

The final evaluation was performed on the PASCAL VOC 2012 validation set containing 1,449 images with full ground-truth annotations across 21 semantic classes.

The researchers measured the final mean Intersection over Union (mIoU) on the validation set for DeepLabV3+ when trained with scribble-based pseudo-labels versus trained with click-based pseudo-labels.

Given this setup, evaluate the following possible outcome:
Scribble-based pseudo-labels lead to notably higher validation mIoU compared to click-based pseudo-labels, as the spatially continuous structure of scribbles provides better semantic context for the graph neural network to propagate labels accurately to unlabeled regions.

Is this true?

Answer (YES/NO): NO